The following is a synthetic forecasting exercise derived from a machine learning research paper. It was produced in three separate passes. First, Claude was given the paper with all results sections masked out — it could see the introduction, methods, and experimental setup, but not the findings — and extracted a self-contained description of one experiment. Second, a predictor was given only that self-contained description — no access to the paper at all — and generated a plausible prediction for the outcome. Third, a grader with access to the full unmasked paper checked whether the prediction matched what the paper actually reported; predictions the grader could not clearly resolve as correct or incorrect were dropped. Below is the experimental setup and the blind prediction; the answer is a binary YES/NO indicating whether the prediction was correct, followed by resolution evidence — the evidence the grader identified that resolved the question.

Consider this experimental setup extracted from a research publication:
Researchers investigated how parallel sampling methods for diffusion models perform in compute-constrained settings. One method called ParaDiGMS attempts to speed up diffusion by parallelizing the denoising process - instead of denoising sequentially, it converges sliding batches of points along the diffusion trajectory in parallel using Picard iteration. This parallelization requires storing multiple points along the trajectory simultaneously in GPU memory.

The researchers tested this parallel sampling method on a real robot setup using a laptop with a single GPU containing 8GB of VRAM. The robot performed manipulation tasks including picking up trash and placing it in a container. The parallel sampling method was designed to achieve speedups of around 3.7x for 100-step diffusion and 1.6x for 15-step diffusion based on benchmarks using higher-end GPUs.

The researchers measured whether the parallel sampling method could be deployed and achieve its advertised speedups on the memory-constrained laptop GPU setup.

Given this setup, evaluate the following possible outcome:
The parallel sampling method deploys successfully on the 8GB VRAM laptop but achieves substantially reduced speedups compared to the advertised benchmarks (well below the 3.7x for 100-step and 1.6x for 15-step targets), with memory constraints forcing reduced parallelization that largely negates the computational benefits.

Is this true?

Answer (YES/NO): NO